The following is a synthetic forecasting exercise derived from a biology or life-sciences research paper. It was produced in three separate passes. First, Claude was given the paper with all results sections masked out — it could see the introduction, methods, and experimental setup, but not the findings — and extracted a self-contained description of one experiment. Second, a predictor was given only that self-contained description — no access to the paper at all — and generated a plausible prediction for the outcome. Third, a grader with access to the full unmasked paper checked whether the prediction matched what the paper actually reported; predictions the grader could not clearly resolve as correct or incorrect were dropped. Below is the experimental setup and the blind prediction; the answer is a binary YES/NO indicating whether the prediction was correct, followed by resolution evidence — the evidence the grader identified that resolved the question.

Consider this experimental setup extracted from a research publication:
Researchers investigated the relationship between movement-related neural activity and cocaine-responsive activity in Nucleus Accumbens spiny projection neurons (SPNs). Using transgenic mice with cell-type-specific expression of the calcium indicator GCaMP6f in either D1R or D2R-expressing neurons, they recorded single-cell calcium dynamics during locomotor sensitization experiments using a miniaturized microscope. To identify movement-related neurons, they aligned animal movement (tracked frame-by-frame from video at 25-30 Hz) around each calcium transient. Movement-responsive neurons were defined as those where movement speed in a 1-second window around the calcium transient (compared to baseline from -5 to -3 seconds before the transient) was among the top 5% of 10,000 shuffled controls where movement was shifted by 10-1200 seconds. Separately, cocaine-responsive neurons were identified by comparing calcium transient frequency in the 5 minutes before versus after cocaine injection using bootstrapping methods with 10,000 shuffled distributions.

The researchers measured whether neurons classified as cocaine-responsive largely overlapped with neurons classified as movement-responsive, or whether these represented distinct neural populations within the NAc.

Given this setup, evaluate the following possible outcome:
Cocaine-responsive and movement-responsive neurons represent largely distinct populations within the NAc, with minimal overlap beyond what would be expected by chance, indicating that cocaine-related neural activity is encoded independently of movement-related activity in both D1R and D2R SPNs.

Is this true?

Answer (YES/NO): YES